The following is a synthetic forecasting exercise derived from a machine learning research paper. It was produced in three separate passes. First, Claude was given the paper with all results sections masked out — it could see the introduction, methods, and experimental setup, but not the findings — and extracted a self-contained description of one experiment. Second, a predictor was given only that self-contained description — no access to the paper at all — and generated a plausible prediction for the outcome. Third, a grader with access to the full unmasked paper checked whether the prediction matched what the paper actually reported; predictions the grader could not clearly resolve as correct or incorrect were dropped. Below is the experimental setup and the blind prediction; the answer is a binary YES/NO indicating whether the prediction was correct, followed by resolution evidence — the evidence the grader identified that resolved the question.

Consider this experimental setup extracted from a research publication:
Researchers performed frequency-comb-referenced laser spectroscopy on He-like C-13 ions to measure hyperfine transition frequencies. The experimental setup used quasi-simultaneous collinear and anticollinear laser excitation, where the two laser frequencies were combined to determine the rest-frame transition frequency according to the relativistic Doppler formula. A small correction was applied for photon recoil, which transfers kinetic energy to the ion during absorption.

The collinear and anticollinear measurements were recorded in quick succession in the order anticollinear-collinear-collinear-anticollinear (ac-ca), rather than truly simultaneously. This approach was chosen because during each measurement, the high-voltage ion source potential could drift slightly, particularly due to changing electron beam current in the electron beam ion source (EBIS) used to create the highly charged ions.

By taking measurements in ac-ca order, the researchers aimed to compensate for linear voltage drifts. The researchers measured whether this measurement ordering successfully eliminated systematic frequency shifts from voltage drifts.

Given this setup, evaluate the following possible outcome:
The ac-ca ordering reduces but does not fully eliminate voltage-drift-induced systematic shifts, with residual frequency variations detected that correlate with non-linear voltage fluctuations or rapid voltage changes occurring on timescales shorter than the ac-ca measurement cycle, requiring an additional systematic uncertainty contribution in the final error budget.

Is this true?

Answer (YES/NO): NO